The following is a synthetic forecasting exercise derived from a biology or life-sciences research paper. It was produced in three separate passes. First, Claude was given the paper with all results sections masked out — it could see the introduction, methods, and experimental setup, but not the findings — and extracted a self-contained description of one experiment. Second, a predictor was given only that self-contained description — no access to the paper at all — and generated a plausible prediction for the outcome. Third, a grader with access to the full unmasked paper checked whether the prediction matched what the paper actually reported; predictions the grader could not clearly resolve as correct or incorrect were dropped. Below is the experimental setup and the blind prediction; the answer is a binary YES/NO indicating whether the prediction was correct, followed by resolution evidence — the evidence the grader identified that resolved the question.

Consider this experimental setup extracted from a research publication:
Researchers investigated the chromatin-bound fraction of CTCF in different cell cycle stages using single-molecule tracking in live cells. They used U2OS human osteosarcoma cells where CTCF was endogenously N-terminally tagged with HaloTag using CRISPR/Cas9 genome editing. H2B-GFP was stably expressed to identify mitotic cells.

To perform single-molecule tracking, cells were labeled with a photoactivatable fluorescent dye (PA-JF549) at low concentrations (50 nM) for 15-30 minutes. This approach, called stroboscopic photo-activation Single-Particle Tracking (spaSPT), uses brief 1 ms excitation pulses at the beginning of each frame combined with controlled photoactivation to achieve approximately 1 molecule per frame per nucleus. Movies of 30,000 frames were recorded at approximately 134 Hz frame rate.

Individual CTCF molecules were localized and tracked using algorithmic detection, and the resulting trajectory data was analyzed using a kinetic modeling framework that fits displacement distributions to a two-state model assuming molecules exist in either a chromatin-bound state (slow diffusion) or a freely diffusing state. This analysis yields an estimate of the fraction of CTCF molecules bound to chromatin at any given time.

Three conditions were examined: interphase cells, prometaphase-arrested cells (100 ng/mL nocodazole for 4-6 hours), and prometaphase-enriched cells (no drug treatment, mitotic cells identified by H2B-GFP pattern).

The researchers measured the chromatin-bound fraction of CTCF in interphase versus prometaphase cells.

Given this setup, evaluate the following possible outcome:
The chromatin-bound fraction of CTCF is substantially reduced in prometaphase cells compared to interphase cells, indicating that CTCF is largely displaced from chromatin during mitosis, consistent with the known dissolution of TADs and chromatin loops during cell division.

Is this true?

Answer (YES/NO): YES